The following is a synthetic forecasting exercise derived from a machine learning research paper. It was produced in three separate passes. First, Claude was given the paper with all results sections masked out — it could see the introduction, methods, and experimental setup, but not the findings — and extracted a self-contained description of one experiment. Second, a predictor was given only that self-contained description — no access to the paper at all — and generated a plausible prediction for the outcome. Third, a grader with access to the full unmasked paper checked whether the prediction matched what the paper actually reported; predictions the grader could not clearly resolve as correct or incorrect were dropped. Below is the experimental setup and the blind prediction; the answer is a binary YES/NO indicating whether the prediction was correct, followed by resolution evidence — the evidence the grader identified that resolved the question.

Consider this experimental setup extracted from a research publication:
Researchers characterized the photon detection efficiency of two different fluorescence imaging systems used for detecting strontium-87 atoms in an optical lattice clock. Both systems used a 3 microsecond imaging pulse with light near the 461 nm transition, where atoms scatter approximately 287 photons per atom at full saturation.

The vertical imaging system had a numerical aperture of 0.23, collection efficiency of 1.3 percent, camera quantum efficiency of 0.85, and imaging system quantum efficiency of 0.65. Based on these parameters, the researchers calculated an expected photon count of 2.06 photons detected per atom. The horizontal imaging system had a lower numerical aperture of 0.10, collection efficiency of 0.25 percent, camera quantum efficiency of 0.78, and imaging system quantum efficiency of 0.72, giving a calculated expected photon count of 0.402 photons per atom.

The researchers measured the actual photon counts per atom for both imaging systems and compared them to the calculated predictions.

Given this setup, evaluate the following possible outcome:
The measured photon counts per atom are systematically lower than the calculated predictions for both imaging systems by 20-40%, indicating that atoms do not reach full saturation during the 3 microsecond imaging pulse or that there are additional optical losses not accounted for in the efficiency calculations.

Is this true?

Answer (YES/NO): NO